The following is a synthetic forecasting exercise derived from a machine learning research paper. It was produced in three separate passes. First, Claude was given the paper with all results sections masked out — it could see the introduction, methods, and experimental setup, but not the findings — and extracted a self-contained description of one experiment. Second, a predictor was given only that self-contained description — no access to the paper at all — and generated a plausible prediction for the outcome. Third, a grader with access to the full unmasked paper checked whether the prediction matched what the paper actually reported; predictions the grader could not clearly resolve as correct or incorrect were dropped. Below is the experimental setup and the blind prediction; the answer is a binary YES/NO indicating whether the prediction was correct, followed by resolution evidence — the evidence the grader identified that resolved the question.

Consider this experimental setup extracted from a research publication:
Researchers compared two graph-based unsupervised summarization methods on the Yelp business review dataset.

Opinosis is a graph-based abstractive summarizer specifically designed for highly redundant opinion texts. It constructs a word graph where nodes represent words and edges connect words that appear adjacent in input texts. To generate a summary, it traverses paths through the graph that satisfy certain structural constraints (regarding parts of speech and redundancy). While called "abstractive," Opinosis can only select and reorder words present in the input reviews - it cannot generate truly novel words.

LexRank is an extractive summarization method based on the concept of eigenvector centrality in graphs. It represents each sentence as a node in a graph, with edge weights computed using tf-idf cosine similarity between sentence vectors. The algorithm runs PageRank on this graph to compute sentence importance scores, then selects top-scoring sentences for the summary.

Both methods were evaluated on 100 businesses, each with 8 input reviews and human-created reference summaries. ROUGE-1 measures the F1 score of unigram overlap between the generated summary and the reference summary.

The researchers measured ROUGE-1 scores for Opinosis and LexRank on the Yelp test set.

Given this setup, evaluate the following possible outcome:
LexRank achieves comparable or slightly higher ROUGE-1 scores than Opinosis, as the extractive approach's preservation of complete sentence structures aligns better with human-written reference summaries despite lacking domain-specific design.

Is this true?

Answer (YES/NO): YES